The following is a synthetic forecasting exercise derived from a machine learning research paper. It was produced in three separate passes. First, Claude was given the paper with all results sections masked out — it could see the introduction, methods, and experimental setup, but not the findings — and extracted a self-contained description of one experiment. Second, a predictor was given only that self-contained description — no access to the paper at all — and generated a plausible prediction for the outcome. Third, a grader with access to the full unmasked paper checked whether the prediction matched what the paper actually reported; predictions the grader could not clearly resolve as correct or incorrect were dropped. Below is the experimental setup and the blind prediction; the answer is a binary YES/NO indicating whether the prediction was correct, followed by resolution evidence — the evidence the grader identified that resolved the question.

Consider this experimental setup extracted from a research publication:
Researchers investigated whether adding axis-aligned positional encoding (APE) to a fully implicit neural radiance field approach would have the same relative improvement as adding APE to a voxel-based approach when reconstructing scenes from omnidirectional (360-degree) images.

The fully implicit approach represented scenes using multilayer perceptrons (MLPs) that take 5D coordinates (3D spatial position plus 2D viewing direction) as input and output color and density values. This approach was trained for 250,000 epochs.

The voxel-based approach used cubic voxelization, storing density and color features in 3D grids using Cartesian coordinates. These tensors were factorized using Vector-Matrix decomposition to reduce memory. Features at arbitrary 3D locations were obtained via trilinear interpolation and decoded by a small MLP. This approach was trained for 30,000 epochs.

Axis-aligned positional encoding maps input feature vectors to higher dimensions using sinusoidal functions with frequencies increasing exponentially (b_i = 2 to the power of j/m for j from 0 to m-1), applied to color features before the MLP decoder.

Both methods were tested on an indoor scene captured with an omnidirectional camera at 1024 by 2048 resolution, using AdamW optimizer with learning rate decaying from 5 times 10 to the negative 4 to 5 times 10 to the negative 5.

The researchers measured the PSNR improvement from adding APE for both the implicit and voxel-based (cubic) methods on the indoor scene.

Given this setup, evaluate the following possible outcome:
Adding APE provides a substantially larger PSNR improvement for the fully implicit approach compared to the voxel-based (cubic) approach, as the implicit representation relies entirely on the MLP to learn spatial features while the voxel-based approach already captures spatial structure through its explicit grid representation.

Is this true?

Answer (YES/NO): NO